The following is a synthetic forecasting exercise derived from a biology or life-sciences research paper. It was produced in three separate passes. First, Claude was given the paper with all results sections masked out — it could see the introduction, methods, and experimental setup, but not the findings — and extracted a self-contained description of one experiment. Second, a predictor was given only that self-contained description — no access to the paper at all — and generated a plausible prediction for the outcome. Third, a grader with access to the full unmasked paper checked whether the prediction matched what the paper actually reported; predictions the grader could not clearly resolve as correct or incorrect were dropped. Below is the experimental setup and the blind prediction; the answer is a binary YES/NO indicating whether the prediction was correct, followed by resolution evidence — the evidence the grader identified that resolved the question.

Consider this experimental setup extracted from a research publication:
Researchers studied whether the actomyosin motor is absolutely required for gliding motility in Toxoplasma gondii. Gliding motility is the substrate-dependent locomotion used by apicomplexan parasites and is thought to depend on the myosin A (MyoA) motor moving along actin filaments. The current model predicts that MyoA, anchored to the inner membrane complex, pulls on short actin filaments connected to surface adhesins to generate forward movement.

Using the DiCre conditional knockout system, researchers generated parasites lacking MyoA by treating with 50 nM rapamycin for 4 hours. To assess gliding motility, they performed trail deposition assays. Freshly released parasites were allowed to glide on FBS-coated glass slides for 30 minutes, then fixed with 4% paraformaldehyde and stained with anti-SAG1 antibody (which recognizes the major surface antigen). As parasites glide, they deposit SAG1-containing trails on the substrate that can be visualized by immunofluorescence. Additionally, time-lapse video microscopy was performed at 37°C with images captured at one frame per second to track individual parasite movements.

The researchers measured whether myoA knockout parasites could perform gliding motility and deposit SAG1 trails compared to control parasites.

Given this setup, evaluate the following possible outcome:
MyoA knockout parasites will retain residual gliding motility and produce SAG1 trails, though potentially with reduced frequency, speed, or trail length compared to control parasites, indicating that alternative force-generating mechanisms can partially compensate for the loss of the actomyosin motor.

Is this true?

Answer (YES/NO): YES